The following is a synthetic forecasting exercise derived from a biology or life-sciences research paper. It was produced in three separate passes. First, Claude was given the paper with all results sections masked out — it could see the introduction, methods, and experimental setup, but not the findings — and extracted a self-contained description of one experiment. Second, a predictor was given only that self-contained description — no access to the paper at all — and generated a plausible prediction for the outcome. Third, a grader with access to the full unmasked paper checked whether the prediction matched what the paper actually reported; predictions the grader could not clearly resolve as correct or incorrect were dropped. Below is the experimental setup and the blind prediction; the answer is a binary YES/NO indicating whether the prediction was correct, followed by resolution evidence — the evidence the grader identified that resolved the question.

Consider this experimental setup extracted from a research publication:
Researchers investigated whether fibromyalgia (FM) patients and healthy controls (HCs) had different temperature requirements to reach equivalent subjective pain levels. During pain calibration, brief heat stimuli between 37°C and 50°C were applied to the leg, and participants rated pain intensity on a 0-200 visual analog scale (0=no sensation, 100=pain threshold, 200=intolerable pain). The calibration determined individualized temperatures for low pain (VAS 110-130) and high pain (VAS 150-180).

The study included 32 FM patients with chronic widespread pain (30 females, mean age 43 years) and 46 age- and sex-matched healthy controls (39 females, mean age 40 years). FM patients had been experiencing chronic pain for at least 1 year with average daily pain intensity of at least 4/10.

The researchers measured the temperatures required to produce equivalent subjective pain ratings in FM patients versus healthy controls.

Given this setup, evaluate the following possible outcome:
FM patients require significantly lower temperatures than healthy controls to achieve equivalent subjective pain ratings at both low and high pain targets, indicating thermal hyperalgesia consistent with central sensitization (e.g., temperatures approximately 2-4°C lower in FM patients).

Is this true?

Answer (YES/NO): NO